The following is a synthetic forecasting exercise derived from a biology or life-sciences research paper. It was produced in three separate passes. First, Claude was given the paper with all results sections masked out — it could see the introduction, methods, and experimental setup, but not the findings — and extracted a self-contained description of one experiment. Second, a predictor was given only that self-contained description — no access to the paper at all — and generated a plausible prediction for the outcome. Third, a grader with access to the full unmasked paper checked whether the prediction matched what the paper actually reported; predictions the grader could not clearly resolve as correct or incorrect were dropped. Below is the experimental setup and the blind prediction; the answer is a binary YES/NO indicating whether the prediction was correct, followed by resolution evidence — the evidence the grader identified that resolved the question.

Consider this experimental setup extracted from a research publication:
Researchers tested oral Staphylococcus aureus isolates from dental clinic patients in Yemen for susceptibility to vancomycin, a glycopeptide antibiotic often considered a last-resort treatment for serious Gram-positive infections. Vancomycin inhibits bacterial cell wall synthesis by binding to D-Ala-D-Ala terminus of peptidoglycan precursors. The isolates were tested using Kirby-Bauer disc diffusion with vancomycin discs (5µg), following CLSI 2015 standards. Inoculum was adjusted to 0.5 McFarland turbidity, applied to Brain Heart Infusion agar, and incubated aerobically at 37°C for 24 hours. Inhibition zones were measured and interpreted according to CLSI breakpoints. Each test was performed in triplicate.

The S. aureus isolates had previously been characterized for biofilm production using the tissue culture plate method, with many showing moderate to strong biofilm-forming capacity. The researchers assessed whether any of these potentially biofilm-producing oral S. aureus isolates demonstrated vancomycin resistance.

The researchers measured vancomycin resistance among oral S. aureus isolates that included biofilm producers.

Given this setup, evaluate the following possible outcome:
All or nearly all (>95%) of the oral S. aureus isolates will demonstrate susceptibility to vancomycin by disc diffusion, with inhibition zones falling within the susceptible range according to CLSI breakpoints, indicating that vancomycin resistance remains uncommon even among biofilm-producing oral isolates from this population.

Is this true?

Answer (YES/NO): YES